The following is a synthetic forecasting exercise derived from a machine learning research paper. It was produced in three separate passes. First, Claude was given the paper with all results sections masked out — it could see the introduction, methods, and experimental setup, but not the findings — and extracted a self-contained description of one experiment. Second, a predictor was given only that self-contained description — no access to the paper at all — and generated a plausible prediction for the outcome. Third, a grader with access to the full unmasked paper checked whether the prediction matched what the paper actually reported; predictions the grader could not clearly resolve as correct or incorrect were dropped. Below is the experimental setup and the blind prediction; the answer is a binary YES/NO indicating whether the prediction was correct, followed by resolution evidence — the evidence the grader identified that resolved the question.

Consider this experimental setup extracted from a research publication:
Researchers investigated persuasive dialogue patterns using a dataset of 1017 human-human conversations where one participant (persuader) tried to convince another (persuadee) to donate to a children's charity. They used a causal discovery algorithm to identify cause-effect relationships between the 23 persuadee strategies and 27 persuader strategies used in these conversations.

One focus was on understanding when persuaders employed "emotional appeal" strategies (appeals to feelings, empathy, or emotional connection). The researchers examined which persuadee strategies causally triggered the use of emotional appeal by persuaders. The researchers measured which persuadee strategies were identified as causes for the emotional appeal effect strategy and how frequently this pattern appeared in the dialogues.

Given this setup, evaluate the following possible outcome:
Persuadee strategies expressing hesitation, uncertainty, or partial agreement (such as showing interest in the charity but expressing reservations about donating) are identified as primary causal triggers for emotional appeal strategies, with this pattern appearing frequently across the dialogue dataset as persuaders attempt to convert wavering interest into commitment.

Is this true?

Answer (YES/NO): NO